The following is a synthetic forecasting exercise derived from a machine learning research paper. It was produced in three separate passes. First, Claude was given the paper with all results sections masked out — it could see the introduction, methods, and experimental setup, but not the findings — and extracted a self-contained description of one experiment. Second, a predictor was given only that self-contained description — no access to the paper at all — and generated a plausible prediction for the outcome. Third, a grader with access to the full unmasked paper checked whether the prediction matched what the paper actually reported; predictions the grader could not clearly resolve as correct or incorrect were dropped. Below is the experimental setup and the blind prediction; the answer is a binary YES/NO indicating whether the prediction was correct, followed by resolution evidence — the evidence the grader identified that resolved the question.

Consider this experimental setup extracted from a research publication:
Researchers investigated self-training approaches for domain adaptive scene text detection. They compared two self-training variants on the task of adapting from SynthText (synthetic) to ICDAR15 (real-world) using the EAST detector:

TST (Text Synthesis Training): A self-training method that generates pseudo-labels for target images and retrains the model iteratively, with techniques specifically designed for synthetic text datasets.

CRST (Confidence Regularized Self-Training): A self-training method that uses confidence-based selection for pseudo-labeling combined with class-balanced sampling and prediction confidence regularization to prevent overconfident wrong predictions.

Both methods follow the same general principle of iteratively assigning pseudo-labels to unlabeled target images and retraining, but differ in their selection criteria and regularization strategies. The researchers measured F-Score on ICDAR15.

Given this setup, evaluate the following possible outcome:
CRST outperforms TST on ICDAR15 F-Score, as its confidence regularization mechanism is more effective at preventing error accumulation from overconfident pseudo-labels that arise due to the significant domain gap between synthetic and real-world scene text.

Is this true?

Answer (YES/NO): YES